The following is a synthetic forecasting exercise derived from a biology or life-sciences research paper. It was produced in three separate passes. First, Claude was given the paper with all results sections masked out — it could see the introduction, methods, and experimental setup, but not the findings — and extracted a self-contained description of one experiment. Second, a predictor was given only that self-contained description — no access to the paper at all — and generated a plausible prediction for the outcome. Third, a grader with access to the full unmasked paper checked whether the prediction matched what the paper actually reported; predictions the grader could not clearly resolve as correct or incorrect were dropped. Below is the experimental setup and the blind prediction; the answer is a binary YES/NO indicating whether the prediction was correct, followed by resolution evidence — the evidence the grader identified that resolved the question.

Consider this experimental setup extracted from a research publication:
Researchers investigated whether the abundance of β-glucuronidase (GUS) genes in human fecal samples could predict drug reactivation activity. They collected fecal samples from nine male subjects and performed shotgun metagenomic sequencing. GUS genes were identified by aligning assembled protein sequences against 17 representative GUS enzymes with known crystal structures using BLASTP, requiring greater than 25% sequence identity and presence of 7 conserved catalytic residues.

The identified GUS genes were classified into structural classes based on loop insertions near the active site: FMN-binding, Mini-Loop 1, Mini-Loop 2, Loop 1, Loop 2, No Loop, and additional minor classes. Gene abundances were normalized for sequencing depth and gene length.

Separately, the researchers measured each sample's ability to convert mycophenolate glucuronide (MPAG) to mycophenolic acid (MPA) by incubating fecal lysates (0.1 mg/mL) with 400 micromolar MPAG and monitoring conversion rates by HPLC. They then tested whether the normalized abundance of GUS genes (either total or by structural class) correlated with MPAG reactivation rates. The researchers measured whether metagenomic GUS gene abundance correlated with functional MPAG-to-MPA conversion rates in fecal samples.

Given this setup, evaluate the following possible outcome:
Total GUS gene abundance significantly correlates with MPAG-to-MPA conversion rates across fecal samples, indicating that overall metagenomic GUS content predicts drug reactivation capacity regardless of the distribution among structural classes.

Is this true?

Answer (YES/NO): NO